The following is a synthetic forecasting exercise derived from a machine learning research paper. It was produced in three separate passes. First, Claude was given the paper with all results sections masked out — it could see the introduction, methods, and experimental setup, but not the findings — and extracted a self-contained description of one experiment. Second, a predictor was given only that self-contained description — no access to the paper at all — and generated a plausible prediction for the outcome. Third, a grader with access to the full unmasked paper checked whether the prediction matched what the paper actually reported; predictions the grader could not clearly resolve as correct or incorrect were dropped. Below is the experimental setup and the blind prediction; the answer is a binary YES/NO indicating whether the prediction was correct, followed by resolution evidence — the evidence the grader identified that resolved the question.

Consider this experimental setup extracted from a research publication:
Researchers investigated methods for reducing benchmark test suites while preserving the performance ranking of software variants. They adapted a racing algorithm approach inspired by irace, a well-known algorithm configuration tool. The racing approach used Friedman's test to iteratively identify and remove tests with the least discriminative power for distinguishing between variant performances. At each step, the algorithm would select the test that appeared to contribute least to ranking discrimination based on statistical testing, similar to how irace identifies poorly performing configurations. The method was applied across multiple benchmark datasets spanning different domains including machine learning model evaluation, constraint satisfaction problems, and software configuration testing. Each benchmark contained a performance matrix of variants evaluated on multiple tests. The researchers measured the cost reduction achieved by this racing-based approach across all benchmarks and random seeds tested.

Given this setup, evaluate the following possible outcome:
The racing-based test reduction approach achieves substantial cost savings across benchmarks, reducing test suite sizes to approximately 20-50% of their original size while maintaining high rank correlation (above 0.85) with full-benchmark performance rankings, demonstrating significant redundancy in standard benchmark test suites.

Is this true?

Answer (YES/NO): NO